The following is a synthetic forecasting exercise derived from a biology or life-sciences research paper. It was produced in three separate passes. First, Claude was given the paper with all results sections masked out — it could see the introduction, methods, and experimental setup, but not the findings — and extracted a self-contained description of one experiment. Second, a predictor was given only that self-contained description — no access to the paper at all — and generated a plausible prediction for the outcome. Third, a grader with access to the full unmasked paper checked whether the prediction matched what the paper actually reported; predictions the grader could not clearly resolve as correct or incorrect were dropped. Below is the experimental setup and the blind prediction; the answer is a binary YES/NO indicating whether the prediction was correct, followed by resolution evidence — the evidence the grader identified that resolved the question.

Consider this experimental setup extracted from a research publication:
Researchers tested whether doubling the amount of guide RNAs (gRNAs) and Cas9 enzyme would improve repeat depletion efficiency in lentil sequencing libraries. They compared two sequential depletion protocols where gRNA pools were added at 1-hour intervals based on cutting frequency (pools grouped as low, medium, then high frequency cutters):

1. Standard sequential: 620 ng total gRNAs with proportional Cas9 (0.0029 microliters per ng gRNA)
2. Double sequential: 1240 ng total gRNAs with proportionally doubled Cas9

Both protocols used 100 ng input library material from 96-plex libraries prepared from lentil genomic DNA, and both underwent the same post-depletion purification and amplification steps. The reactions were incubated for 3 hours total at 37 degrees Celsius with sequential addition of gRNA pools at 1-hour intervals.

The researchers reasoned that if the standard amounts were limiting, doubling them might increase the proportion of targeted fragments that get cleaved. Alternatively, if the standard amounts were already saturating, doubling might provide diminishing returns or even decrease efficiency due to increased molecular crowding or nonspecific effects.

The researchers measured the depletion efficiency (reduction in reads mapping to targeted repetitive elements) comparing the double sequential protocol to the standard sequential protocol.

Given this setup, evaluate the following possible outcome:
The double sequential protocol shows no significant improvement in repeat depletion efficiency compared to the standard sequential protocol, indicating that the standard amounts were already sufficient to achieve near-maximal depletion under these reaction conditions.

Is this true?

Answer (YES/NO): NO